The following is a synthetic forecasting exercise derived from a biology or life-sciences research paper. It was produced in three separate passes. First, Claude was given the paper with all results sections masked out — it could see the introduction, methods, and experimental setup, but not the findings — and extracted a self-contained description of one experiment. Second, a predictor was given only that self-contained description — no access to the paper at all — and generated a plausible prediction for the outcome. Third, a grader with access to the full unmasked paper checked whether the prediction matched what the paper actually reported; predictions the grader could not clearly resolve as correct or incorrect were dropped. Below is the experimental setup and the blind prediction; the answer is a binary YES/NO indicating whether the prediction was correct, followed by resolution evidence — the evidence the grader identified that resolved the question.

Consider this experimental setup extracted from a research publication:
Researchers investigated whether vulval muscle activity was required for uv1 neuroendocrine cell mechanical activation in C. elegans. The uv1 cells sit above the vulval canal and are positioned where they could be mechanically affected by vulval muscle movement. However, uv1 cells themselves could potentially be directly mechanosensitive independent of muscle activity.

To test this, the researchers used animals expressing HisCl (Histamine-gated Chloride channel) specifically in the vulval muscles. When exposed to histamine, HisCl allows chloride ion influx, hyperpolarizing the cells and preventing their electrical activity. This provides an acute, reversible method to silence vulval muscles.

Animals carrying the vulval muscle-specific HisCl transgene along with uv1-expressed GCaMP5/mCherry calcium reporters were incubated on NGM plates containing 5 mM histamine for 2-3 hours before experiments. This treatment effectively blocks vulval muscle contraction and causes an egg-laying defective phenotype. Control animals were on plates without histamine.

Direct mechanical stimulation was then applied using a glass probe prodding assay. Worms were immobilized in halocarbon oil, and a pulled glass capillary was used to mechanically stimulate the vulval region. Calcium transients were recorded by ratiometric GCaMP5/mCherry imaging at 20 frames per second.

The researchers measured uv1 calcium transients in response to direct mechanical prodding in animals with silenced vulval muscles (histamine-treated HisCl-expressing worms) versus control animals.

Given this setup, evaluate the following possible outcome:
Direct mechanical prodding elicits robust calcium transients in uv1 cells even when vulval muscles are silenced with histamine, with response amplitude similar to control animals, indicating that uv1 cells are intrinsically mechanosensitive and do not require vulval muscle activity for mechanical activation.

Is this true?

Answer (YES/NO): YES